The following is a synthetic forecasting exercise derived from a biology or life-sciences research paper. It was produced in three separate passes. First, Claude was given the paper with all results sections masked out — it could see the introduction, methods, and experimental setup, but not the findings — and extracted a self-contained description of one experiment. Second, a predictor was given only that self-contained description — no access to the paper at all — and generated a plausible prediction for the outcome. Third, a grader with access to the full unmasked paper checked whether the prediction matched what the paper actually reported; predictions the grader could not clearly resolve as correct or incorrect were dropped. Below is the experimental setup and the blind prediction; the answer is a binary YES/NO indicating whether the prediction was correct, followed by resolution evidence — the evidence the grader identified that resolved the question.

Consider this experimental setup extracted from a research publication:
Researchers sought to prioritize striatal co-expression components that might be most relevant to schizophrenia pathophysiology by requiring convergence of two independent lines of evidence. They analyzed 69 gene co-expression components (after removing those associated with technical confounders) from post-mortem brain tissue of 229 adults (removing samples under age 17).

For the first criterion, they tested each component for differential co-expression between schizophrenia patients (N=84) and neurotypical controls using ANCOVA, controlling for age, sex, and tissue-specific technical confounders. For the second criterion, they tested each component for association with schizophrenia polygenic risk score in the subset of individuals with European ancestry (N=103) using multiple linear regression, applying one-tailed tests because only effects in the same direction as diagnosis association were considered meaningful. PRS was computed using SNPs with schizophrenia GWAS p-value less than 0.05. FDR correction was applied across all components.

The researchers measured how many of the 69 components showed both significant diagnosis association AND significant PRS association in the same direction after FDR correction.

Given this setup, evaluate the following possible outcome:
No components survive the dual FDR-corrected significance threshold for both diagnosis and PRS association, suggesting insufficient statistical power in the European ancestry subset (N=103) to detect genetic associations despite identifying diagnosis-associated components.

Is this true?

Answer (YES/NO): NO